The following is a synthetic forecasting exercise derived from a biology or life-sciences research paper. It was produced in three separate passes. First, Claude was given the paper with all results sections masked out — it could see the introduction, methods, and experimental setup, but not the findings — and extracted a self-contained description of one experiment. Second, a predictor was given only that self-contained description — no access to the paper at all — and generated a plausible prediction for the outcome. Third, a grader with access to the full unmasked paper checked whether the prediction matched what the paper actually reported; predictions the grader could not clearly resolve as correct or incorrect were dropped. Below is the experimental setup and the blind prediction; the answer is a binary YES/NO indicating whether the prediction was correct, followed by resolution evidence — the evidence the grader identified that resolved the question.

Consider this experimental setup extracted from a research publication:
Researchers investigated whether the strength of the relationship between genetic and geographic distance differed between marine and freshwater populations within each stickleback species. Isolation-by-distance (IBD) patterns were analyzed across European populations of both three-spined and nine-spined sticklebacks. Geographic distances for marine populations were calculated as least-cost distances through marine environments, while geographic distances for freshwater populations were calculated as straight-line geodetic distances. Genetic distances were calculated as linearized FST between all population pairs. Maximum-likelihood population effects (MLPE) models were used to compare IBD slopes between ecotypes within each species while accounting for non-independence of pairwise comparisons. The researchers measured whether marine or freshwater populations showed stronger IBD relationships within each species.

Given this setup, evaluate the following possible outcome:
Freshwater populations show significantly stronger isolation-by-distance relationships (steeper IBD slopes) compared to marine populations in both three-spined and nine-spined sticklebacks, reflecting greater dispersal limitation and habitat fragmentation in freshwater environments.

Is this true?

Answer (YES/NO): NO